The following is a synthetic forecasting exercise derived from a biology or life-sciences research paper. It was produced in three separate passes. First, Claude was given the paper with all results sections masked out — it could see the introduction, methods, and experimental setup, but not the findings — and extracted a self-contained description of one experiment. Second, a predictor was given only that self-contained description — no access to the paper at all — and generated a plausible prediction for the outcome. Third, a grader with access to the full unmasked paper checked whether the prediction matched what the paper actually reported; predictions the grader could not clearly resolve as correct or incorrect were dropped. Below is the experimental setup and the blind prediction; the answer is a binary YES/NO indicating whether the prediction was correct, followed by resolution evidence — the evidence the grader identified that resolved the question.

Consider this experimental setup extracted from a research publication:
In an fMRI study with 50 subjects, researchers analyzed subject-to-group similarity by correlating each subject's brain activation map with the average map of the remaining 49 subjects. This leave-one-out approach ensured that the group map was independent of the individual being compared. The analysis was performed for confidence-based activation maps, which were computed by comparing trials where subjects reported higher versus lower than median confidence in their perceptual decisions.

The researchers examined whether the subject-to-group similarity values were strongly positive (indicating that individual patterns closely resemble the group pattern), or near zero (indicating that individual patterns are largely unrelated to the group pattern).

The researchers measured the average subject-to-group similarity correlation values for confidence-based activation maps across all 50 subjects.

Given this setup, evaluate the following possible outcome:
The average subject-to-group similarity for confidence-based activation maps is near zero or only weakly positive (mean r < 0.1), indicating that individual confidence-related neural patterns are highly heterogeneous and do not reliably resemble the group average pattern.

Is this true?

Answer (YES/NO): NO